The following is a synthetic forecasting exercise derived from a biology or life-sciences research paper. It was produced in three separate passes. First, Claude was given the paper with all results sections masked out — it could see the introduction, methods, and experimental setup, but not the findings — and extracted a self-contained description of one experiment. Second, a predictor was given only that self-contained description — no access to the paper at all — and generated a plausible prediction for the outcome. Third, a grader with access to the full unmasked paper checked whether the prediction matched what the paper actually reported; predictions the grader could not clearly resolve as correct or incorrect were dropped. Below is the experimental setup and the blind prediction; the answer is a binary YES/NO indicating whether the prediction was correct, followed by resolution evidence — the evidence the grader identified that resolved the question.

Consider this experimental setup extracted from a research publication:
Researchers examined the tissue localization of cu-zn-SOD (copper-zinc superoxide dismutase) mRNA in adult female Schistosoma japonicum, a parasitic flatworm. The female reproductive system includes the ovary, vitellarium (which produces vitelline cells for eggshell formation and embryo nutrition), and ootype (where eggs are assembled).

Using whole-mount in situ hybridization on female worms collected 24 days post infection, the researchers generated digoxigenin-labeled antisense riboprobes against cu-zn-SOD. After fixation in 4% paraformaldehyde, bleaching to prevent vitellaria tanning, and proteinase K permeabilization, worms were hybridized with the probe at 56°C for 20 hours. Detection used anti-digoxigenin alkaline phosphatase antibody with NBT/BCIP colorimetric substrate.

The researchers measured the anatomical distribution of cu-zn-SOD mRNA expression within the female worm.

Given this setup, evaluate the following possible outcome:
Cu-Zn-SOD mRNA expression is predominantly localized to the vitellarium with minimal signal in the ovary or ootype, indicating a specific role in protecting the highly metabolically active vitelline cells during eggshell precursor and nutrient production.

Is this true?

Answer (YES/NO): NO